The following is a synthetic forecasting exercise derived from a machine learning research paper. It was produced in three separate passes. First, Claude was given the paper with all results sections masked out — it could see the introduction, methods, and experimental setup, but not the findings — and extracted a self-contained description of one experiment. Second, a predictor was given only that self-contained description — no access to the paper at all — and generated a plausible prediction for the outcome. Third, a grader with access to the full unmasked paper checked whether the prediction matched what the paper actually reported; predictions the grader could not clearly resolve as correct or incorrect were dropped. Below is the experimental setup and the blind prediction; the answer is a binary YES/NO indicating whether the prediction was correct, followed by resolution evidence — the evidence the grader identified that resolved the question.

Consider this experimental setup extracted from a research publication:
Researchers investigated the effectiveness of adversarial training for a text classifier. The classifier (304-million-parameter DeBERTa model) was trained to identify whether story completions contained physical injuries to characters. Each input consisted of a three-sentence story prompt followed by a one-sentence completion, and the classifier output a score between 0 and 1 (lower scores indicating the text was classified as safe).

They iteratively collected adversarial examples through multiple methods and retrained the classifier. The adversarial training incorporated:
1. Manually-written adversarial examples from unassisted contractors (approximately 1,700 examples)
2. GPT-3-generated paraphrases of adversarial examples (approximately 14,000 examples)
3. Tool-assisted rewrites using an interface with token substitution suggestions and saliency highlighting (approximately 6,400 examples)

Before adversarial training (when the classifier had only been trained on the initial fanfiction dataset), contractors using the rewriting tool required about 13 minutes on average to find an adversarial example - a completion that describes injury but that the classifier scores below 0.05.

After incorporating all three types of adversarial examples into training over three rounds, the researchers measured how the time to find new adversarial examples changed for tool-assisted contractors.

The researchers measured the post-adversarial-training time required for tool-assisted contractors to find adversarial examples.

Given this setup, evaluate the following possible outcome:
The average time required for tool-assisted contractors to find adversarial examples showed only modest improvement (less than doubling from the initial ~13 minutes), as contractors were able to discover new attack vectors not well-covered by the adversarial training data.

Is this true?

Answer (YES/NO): NO